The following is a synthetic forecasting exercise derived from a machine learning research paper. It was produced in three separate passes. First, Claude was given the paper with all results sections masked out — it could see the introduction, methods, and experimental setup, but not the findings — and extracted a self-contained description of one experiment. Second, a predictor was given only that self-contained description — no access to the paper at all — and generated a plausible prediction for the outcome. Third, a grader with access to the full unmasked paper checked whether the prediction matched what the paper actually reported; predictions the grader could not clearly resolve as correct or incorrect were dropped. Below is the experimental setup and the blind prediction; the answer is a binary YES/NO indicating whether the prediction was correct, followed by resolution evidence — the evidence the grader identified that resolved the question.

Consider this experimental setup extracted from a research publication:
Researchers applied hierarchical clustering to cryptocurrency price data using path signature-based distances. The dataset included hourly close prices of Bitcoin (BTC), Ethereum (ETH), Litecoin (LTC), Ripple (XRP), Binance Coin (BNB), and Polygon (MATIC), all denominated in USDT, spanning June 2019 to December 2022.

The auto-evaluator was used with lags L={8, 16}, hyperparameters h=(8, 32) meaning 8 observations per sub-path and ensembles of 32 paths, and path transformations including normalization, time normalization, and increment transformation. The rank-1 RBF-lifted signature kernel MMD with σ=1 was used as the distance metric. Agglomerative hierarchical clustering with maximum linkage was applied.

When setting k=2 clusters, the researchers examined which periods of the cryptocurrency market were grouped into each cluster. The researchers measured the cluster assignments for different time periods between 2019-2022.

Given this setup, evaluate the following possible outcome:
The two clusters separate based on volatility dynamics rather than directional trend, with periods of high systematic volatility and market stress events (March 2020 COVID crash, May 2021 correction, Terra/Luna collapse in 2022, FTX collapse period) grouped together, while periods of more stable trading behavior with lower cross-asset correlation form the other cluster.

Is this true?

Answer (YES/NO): NO